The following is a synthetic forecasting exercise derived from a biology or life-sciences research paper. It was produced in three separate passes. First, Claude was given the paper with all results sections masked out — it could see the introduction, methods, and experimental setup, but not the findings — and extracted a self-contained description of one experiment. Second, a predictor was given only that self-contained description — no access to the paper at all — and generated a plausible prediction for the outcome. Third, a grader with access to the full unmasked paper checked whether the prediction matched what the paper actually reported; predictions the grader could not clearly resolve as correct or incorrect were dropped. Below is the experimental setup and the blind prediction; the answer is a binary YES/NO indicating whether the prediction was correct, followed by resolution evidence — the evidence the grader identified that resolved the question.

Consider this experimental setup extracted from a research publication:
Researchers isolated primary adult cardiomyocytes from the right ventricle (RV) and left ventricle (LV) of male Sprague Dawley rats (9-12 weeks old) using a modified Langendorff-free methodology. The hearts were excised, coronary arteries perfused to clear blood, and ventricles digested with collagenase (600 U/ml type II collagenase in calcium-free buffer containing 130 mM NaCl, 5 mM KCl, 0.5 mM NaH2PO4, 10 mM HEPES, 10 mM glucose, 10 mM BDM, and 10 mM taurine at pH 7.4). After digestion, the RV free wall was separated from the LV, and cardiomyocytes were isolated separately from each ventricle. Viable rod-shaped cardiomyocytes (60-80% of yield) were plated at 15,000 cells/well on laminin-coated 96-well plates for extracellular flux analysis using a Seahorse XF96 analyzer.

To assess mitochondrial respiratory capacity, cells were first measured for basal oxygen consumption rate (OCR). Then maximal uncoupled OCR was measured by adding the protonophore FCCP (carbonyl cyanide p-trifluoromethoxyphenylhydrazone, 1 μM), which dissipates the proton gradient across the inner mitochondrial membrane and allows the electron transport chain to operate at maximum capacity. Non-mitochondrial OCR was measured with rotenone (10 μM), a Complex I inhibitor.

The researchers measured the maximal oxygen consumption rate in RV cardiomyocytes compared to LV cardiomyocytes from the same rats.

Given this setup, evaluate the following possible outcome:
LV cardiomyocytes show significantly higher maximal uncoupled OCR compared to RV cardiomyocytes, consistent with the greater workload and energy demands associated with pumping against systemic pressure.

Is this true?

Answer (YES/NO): NO